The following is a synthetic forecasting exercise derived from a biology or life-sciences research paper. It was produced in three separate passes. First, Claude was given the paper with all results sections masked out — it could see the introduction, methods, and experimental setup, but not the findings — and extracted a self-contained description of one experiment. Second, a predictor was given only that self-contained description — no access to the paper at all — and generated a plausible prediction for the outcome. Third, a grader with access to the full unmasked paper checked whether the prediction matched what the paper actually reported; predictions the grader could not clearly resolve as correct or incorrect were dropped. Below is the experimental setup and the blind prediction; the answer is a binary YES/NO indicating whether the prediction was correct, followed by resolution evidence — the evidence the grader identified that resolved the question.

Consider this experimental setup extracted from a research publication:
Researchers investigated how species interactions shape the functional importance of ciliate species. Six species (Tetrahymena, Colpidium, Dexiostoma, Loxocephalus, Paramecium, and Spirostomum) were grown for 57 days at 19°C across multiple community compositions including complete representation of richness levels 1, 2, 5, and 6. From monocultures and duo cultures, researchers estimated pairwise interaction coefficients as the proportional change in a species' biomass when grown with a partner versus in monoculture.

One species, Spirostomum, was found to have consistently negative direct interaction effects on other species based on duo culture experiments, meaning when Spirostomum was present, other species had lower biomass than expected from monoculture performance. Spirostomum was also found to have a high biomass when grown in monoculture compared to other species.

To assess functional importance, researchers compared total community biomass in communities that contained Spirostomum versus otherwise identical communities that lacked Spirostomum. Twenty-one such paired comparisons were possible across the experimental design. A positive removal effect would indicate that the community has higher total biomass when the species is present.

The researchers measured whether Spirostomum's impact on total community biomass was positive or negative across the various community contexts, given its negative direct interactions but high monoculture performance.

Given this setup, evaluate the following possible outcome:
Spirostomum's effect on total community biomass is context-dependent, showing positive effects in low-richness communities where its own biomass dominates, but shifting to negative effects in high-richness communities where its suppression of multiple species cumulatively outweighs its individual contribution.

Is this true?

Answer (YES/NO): NO